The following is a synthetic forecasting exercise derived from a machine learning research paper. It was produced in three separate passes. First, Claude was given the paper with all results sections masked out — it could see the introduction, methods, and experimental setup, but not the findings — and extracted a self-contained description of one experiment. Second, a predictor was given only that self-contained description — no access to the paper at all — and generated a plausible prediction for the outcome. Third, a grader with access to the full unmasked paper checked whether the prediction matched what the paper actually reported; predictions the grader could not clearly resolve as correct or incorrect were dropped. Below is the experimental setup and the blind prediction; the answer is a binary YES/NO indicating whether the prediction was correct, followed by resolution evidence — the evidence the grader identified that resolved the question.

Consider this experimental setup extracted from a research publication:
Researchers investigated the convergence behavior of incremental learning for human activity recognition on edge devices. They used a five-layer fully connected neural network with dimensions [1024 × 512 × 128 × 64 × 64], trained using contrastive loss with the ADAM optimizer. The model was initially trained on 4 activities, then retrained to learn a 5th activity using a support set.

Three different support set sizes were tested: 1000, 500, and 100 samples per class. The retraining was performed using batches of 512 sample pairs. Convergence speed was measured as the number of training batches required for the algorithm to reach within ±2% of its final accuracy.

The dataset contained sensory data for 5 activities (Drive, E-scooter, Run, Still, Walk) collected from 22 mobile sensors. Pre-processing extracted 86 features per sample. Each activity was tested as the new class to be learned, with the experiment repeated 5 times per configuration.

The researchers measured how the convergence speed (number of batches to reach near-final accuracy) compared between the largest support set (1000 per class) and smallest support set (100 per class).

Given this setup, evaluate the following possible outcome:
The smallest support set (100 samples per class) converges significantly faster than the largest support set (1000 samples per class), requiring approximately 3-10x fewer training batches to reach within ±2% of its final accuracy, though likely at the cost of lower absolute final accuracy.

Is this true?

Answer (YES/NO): NO